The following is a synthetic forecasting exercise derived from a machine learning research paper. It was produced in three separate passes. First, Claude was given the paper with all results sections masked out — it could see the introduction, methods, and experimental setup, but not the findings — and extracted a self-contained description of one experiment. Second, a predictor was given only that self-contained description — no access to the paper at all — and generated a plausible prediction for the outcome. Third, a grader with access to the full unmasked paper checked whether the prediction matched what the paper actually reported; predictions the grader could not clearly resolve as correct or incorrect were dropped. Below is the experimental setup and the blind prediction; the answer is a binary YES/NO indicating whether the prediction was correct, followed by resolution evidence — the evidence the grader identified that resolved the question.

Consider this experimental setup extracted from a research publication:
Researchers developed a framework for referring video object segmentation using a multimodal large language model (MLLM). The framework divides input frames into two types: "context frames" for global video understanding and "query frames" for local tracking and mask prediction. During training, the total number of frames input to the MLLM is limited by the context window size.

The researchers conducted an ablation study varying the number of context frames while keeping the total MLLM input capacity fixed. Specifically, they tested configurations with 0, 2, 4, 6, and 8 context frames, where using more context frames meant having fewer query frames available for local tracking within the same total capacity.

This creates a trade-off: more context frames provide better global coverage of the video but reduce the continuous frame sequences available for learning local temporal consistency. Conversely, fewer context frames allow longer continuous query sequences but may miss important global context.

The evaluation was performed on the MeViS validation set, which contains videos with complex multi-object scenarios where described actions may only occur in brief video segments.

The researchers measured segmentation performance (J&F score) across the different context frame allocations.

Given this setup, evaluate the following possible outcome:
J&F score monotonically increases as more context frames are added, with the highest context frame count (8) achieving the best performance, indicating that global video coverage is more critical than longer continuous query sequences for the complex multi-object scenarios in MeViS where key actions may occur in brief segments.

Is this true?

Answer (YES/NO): NO